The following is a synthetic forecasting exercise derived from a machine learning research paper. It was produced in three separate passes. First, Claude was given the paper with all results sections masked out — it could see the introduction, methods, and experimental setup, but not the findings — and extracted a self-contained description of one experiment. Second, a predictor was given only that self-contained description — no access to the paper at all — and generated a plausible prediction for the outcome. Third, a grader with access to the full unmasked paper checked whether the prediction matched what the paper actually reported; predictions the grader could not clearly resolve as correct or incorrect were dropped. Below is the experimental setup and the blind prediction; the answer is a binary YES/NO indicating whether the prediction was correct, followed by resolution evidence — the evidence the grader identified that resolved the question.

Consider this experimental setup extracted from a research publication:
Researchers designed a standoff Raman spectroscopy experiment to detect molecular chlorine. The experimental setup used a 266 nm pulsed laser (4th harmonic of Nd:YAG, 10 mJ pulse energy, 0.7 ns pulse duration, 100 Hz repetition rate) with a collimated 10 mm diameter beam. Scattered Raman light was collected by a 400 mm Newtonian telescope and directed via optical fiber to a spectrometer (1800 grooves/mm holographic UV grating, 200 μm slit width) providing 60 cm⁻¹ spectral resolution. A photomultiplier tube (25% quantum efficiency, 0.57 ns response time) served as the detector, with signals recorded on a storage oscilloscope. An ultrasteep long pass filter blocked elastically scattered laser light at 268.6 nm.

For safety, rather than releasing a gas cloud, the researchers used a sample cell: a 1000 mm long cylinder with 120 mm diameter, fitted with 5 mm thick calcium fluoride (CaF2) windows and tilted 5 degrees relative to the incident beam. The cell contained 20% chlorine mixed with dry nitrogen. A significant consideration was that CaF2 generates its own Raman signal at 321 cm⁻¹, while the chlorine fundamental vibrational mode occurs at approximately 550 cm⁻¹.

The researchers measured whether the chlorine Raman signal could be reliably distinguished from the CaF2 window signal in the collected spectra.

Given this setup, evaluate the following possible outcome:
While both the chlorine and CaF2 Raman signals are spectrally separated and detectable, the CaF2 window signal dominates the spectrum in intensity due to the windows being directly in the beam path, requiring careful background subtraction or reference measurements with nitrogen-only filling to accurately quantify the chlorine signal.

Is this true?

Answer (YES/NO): NO